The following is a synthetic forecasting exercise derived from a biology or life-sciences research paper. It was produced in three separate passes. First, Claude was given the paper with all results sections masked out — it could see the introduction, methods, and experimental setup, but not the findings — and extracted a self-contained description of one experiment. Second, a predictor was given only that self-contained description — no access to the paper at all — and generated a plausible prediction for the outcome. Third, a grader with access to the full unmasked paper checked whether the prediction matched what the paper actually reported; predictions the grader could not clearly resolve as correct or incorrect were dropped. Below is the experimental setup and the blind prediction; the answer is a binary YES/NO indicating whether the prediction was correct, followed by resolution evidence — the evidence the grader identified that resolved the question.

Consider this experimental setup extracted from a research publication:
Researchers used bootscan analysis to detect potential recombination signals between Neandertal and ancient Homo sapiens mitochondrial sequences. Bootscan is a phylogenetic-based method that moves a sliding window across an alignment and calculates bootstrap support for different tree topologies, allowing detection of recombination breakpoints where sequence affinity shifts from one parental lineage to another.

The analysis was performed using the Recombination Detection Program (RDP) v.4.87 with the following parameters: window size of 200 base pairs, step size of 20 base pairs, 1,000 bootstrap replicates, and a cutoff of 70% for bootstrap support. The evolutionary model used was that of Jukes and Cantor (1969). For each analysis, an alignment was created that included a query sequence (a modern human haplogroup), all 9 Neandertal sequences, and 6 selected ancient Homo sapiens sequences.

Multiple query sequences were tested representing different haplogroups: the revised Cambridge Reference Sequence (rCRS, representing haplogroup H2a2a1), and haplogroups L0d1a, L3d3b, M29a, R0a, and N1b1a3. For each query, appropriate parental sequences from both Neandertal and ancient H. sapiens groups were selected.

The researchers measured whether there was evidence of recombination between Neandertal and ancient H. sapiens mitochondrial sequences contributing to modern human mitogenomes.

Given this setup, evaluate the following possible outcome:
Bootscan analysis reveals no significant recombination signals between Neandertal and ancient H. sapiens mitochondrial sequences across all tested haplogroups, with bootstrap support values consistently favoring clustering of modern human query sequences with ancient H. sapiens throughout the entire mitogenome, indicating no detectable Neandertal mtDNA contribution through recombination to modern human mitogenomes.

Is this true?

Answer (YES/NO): NO